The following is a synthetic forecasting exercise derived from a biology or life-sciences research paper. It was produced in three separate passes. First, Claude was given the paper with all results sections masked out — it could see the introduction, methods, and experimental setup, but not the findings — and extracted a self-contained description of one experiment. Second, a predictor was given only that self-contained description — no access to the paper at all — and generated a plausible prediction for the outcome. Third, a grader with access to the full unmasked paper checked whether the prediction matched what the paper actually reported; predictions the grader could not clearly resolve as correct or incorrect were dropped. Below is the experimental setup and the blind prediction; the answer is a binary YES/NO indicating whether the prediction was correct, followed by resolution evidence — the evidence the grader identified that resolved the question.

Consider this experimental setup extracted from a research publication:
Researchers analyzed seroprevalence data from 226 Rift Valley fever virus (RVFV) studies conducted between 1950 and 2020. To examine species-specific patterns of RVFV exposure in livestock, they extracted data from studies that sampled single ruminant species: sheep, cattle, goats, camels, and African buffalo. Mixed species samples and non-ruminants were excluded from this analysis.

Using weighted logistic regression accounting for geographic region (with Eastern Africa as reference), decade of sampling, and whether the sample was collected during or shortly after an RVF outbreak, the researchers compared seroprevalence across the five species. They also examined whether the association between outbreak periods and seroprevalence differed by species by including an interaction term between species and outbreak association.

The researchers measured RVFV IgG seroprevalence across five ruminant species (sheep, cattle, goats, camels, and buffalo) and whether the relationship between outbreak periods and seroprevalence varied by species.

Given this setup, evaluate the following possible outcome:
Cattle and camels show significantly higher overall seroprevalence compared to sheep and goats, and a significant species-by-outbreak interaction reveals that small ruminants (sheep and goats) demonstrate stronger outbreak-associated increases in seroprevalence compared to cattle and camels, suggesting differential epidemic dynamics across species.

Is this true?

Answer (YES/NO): NO